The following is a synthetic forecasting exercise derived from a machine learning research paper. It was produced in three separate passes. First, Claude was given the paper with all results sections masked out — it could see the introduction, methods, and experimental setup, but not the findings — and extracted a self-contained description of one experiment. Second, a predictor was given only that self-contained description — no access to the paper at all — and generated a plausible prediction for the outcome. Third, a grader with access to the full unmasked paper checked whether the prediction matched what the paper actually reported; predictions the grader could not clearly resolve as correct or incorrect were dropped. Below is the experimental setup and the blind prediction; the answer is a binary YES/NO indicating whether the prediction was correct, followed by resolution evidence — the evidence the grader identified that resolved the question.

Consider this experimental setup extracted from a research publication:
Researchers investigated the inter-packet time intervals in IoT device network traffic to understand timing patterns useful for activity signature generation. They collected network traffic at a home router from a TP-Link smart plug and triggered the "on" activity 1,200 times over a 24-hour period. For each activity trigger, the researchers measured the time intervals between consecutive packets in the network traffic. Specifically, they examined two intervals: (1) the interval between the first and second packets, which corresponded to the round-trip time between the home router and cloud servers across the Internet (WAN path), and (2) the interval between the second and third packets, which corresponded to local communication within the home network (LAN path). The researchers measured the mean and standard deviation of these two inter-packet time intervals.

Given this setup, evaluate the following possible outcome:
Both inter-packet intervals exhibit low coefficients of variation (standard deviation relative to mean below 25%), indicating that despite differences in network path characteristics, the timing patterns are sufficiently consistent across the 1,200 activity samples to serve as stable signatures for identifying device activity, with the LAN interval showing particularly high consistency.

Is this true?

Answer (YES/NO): NO